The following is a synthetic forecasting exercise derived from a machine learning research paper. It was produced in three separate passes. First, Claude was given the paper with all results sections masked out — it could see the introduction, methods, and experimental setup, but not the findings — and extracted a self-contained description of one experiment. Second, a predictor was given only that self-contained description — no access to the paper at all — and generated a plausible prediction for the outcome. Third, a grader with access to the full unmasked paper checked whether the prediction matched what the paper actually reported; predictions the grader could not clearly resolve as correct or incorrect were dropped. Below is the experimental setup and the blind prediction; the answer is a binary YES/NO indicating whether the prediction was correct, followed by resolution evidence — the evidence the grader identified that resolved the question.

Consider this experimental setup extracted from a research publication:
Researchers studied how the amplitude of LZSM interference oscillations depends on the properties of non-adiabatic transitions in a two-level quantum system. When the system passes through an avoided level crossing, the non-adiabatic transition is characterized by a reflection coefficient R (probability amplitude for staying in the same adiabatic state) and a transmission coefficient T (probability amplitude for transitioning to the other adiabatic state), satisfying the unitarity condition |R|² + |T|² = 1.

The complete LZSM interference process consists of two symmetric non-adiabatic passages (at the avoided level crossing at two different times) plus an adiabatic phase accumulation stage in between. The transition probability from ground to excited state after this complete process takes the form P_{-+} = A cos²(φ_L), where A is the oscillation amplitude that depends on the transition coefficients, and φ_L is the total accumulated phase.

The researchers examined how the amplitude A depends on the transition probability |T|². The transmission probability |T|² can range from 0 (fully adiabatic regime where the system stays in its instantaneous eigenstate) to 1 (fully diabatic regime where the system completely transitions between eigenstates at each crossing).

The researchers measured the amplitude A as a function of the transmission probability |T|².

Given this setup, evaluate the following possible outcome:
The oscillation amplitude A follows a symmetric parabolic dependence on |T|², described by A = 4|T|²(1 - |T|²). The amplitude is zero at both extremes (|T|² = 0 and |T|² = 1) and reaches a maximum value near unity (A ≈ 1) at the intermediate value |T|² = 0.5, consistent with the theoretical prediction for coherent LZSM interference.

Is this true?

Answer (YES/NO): YES